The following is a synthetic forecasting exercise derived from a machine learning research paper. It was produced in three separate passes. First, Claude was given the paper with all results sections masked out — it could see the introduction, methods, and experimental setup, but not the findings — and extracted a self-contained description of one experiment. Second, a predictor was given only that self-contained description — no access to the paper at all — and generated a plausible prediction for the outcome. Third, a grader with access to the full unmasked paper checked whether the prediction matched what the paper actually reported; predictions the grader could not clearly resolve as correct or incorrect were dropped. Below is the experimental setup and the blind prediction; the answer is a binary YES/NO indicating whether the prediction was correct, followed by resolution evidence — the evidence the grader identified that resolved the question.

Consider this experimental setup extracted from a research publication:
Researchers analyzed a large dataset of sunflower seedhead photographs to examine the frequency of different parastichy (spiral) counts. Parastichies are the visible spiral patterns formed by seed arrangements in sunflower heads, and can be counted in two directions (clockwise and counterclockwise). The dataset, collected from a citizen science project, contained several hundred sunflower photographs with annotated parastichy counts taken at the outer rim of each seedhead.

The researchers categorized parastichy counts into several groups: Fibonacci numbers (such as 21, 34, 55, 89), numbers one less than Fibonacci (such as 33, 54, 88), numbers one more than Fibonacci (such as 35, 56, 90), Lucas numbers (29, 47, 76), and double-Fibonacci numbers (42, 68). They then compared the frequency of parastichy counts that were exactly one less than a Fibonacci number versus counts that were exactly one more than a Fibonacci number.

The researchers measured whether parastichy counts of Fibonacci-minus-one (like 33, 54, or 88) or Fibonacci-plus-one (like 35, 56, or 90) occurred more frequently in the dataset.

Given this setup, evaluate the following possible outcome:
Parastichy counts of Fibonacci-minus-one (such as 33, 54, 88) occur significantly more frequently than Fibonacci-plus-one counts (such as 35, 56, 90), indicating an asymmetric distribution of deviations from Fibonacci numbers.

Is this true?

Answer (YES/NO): YES